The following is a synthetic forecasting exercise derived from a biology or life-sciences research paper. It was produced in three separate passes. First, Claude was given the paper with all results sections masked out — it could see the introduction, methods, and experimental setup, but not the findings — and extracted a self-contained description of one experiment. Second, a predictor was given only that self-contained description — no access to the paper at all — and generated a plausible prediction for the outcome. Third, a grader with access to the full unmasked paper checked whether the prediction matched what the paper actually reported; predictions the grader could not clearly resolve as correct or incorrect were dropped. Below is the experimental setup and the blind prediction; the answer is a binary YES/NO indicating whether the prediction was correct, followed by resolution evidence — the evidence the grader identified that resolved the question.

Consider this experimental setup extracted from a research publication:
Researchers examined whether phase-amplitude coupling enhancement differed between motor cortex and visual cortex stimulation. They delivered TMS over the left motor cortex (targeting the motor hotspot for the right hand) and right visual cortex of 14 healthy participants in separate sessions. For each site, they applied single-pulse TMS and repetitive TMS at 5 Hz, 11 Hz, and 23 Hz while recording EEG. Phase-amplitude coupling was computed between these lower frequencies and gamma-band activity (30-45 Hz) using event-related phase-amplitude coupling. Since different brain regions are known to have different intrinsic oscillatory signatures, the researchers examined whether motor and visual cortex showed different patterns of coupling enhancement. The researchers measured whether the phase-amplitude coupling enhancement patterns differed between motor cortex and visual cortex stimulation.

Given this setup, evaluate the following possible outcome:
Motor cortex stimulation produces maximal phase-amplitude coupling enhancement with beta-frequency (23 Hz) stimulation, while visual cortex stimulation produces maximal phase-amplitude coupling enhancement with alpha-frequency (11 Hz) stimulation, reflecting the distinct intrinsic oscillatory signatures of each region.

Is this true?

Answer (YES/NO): NO